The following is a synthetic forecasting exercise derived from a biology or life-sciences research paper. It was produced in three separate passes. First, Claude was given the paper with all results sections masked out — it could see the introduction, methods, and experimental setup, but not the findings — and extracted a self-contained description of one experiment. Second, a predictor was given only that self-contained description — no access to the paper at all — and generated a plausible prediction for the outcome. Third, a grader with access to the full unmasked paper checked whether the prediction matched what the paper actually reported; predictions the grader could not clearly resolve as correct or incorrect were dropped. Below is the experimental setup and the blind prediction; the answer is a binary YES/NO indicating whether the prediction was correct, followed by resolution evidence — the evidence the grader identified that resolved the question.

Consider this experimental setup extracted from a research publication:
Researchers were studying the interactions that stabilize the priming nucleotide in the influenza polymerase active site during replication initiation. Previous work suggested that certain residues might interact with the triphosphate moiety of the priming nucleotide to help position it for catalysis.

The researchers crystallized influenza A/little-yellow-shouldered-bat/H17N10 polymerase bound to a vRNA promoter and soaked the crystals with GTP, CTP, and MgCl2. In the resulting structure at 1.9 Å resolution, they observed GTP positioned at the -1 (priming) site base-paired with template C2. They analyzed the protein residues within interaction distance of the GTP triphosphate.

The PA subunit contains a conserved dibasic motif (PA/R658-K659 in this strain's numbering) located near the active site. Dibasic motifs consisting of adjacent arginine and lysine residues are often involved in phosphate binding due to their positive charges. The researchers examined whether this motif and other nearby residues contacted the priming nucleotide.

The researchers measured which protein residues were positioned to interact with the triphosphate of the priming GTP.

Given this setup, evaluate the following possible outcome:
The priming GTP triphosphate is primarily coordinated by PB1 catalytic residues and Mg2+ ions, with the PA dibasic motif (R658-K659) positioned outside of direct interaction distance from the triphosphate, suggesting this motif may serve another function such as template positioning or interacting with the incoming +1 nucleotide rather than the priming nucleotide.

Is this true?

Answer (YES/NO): NO